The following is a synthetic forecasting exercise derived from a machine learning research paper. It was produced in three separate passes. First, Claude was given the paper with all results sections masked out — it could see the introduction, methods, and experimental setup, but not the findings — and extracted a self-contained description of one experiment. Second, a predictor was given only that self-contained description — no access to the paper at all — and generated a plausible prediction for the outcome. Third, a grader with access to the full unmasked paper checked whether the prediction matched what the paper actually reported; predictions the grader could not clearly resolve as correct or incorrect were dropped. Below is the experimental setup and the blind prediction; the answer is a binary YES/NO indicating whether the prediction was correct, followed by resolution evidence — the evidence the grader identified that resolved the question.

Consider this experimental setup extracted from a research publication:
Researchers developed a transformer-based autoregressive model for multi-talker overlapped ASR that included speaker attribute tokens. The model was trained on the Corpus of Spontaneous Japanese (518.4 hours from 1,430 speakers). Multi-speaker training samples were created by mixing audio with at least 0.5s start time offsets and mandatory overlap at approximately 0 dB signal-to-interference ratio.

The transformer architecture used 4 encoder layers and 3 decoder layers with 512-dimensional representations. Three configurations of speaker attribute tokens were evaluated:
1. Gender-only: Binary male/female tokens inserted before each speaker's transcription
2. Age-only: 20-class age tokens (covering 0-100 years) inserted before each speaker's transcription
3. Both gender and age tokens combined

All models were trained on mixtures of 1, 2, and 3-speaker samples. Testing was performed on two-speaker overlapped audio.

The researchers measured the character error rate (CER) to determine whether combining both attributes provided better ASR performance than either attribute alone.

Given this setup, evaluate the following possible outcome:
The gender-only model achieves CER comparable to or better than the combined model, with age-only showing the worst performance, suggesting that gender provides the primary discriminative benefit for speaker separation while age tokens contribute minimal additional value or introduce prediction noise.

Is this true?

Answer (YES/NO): NO